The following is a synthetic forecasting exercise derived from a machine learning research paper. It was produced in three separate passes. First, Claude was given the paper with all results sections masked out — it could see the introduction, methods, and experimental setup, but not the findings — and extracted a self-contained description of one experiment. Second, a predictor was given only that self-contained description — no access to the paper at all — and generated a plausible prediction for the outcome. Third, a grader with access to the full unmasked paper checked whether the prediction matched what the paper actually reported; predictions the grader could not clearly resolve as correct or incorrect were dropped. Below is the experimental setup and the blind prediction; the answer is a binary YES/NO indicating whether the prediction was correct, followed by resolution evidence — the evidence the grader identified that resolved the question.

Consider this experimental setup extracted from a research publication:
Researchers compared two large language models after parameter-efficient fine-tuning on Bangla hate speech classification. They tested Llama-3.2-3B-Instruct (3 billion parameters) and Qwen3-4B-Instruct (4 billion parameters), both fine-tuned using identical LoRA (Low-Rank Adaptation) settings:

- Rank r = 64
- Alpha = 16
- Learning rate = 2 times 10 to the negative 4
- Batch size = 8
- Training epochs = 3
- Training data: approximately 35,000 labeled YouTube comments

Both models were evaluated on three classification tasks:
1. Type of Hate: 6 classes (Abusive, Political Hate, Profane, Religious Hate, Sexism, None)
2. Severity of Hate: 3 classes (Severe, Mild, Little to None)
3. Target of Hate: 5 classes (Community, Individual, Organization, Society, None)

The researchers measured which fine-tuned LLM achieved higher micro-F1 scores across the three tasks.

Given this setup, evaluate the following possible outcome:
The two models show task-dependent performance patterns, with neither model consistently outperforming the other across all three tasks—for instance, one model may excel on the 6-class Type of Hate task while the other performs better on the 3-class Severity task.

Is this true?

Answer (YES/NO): NO